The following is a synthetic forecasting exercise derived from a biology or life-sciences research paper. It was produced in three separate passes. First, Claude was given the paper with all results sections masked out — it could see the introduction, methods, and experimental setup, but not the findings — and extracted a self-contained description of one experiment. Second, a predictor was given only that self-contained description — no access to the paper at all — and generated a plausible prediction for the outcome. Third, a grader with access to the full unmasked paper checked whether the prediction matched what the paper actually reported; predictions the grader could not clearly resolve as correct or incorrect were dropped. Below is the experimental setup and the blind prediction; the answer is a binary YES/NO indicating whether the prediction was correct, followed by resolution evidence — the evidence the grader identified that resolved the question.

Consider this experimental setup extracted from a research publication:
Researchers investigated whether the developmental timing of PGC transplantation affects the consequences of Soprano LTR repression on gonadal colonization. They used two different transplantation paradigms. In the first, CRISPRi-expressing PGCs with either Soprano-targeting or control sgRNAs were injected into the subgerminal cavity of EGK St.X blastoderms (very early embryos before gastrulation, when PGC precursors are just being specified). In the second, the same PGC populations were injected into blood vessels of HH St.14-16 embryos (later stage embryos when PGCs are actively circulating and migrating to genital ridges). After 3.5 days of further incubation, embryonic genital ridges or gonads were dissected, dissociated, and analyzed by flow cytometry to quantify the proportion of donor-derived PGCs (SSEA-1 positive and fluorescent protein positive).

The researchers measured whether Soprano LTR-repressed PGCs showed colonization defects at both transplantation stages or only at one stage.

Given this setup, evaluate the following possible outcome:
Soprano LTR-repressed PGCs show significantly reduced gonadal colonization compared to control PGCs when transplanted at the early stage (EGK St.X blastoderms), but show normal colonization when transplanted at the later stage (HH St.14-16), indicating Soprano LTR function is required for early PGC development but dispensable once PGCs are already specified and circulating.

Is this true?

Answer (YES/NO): YES